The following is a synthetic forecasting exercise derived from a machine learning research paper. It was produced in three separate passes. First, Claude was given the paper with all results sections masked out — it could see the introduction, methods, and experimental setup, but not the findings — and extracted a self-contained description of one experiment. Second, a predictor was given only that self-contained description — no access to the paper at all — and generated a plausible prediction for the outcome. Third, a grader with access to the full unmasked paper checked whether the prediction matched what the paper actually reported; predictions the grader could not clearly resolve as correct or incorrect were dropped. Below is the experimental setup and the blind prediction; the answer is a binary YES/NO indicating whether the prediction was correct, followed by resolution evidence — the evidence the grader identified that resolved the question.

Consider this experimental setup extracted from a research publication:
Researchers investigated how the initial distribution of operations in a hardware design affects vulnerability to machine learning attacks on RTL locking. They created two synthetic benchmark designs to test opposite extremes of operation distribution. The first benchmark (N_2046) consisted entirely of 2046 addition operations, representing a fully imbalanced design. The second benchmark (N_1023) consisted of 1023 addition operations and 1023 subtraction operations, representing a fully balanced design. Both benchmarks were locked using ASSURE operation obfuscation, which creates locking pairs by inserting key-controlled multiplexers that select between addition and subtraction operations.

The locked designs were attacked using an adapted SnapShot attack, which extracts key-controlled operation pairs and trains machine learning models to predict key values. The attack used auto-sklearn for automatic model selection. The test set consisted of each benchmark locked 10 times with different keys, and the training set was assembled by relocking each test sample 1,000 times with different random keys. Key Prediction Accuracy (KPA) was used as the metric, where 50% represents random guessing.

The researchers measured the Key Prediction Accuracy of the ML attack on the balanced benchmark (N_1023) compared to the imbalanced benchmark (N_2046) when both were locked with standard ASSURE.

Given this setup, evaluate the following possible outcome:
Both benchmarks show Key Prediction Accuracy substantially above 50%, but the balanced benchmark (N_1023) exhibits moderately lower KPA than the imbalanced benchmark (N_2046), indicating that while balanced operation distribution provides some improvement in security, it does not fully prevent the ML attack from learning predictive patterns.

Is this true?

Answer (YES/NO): NO